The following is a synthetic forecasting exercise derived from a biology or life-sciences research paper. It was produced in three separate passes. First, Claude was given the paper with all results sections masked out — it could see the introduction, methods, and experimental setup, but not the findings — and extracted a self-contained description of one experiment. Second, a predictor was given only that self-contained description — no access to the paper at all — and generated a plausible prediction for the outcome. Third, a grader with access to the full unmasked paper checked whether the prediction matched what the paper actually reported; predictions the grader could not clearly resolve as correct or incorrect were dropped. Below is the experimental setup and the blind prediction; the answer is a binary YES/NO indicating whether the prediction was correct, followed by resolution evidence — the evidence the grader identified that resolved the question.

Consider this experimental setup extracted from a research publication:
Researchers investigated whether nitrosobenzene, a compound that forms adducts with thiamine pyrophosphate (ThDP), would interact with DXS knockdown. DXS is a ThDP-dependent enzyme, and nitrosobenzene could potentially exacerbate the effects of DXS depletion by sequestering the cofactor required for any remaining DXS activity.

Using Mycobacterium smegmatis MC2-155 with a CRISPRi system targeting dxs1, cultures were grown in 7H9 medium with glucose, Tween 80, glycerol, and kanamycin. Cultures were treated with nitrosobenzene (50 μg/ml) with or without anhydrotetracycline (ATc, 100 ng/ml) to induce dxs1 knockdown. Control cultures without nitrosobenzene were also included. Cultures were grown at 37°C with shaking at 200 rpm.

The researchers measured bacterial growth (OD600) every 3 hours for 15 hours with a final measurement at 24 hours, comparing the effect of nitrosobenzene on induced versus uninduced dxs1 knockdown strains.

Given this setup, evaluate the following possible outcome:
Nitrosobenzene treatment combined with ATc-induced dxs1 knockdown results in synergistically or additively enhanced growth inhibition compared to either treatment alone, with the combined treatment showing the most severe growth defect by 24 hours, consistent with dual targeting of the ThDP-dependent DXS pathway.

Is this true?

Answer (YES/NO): YES